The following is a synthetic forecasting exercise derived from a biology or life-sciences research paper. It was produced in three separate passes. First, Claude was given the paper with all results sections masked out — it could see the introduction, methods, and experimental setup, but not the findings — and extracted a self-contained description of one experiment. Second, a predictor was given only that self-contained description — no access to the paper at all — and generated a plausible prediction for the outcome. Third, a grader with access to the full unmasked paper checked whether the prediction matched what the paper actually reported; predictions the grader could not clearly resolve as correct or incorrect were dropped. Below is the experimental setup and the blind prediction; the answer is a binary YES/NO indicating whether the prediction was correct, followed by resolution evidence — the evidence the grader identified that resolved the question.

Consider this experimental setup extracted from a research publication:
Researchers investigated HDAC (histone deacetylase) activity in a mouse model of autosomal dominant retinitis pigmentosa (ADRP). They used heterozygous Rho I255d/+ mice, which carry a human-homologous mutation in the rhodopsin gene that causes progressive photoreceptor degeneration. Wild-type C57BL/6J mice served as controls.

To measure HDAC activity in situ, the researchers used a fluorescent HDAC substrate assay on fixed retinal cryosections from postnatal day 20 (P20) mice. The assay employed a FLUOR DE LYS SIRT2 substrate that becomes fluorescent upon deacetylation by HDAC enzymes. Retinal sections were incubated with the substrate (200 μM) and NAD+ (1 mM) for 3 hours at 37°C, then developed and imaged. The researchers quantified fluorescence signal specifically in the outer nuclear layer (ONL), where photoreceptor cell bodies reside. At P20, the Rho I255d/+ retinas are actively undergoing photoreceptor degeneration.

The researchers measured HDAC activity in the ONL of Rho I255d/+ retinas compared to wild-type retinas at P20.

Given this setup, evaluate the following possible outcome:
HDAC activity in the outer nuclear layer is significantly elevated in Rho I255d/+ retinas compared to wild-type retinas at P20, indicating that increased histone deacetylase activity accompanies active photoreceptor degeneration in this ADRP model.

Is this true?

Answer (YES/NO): YES